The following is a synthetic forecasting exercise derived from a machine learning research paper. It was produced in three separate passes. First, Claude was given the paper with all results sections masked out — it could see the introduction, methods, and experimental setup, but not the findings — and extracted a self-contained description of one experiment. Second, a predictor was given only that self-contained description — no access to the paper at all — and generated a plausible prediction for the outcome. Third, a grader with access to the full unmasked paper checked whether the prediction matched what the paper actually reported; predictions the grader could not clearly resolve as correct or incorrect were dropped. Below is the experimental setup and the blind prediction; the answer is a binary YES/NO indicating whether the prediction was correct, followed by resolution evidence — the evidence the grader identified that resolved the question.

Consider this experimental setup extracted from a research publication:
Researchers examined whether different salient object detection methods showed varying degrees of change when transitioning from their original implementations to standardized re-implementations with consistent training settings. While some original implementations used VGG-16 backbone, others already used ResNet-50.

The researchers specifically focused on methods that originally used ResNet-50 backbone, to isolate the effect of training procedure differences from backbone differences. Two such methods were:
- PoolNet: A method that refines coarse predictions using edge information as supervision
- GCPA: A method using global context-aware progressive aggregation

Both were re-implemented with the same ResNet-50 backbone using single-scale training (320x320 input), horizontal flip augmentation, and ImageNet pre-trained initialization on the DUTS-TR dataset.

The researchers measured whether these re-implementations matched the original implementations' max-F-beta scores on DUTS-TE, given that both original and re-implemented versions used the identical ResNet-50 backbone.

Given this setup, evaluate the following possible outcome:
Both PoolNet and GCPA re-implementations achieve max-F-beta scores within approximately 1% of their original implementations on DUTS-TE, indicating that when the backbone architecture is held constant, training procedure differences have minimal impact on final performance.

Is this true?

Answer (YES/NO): YES